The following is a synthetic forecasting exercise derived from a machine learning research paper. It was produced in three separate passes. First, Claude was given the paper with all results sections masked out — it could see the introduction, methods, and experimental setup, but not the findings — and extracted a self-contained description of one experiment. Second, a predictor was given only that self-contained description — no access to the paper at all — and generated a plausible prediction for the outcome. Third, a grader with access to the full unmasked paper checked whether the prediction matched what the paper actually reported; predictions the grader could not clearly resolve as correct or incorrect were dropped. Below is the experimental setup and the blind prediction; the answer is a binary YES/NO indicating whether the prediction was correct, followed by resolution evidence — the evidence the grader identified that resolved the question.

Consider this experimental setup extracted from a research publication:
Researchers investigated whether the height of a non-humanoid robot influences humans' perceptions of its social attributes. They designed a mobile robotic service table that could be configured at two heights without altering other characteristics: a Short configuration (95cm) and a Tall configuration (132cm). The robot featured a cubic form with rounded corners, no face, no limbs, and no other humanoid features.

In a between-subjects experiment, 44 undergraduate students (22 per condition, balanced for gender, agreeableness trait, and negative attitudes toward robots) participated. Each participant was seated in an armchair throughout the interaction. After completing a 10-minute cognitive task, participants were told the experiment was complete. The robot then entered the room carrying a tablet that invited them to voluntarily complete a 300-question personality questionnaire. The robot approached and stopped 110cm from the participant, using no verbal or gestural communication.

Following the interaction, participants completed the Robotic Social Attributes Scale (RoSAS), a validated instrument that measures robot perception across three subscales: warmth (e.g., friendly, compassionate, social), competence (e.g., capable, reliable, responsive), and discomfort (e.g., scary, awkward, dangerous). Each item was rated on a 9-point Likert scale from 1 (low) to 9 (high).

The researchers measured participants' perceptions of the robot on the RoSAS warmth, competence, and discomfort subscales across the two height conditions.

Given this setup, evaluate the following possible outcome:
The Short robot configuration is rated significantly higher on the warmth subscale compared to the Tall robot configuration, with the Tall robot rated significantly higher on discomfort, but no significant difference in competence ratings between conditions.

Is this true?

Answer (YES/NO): NO